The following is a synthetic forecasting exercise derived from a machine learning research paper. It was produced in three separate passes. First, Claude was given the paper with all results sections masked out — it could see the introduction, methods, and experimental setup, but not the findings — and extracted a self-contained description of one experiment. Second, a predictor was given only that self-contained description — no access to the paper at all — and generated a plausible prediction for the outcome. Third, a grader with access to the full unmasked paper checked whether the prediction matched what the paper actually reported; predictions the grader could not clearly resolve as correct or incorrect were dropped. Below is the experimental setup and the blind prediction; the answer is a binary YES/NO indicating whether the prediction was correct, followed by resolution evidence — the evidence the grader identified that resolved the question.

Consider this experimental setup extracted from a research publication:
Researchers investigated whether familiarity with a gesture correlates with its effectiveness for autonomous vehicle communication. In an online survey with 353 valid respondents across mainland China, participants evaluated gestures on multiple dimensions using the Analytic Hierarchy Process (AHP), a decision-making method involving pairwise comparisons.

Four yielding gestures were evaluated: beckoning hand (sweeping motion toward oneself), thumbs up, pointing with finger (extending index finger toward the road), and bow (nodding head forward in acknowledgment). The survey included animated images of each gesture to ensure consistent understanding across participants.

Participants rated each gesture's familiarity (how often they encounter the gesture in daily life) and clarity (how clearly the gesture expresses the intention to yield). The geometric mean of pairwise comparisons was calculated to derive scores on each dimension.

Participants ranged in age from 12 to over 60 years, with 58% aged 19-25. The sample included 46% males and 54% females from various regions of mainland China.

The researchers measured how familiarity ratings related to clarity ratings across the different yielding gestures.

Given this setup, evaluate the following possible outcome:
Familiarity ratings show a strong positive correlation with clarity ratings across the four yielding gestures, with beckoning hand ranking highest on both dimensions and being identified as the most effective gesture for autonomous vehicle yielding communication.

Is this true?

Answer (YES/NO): YES